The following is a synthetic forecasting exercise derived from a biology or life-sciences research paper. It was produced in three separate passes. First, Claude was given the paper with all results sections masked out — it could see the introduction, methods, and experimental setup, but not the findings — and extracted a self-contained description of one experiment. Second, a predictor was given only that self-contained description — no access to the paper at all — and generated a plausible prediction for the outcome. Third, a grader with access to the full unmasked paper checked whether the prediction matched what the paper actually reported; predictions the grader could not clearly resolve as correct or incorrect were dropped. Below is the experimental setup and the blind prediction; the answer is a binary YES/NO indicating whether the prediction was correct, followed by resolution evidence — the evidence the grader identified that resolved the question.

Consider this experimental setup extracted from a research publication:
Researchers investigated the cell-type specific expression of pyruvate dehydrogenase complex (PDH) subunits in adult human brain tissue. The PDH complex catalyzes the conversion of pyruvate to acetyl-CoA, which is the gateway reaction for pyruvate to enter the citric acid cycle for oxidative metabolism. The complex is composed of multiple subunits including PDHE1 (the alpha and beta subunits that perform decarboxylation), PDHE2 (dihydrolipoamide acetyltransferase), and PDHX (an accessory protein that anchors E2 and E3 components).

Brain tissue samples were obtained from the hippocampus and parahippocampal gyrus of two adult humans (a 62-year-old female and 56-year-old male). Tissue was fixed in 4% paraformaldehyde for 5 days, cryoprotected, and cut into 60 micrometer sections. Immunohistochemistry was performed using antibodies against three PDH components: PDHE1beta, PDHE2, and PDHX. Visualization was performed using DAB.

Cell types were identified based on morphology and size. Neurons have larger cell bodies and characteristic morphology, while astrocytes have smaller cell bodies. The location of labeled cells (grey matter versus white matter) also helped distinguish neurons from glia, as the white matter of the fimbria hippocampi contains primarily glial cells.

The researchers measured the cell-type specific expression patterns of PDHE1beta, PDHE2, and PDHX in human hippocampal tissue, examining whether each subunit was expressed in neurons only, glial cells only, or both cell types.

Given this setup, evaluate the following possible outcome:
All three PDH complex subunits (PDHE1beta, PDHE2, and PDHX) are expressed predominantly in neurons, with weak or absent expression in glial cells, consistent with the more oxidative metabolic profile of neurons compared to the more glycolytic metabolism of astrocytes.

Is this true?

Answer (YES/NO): NO